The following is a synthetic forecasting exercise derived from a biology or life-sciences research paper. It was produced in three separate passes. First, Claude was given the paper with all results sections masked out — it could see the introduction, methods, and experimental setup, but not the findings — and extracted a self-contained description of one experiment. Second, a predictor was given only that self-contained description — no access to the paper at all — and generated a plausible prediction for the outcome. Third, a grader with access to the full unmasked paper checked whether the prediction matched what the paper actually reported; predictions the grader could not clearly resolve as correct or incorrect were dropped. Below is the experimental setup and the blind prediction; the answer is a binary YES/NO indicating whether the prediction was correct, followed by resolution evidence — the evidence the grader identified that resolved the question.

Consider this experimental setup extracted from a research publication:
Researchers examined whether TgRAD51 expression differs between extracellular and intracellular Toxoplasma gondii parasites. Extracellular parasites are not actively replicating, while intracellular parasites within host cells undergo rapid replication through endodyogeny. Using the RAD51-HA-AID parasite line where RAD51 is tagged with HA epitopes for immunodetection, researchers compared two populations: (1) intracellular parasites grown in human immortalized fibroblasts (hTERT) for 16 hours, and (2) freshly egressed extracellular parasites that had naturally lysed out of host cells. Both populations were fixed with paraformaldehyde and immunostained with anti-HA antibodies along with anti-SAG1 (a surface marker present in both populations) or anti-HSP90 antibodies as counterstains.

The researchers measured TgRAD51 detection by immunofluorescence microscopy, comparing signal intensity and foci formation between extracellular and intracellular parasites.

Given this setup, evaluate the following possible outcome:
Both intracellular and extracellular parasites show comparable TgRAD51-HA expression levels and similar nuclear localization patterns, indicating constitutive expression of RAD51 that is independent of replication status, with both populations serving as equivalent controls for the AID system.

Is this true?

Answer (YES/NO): NO